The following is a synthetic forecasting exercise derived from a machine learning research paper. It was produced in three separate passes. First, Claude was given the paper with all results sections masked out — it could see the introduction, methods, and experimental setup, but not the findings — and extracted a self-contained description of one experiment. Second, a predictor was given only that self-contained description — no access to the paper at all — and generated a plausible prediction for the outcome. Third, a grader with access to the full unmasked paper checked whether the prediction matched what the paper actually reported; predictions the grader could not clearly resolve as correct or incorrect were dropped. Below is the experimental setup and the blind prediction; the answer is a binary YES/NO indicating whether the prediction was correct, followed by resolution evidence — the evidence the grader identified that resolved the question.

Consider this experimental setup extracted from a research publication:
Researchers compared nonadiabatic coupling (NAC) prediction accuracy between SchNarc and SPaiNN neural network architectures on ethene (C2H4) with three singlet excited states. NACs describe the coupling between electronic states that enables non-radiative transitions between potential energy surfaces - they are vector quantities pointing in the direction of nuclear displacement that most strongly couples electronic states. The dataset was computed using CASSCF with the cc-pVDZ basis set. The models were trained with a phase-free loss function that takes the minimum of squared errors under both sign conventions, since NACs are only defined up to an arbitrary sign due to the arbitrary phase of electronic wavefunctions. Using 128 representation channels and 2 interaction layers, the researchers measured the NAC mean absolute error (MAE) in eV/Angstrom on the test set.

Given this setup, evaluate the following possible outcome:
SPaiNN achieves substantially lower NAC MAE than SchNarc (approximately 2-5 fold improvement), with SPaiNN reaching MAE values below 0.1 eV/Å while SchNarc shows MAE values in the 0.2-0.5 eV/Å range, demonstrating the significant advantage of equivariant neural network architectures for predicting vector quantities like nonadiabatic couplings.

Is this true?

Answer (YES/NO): NO